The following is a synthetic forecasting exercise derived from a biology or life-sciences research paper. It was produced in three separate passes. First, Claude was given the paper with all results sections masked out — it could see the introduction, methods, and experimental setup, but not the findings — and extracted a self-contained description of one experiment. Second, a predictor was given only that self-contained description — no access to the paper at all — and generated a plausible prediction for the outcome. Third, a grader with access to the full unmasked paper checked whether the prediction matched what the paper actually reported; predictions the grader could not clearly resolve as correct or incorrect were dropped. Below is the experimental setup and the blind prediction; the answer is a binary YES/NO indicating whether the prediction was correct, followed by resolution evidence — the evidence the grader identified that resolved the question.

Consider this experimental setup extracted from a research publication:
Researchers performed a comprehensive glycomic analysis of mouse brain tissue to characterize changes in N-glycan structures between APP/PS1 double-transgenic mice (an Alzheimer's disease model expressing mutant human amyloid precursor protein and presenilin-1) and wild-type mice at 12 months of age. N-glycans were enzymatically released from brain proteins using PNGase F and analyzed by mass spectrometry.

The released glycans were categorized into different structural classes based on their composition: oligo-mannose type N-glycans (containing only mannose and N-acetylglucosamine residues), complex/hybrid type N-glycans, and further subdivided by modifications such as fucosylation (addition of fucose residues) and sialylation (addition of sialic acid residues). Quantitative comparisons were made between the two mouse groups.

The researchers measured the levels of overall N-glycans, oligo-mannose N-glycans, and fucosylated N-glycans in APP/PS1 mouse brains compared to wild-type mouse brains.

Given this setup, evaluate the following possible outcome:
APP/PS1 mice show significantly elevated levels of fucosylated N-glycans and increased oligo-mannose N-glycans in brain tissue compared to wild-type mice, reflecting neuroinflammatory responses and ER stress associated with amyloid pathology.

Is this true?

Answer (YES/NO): NO